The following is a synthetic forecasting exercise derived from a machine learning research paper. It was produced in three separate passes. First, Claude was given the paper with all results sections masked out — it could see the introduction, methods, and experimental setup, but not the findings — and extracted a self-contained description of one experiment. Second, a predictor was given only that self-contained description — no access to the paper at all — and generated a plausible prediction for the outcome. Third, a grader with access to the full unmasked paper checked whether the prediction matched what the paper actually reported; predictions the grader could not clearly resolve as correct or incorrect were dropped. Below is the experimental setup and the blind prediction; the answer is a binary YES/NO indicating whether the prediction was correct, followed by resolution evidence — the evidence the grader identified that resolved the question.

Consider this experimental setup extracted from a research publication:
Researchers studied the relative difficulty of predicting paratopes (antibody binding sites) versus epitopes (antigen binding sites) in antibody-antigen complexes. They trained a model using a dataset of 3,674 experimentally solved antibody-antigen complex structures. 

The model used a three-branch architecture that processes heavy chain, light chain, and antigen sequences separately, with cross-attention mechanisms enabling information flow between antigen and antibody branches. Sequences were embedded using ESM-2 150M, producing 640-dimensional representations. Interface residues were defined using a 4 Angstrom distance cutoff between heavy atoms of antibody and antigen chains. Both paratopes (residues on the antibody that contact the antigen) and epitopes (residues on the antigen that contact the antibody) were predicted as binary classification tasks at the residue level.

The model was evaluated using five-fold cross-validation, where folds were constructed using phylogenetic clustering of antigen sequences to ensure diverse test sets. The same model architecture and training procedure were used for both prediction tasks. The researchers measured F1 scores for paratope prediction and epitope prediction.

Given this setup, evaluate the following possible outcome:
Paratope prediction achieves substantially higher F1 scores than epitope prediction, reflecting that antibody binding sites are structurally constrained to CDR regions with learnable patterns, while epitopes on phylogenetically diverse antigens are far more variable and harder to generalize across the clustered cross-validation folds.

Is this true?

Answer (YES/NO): YES